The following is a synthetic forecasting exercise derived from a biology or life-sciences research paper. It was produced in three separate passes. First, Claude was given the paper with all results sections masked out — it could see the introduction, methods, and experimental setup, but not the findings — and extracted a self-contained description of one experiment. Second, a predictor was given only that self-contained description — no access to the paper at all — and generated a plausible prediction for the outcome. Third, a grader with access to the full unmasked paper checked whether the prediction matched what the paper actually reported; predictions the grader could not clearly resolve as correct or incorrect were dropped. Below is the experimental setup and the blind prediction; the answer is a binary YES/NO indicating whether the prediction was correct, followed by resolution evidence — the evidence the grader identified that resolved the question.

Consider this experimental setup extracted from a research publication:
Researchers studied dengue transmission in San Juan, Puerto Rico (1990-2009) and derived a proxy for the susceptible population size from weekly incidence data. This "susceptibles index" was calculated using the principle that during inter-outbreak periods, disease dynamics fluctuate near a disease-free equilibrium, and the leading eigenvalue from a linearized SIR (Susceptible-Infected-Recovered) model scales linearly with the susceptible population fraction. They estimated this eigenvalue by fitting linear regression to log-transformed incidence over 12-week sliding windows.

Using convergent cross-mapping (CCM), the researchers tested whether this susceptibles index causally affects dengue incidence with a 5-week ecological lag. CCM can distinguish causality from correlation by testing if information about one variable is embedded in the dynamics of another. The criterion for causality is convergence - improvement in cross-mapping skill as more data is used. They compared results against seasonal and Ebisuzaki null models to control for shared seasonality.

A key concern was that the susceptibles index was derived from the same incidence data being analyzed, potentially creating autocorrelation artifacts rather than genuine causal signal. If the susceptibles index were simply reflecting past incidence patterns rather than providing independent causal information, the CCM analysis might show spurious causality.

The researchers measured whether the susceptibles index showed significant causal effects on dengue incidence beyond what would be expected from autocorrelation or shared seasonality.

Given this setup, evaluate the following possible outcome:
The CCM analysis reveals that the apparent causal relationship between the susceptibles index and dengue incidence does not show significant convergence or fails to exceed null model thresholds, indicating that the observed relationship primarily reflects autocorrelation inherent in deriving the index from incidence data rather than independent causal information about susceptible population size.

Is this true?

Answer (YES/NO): NO